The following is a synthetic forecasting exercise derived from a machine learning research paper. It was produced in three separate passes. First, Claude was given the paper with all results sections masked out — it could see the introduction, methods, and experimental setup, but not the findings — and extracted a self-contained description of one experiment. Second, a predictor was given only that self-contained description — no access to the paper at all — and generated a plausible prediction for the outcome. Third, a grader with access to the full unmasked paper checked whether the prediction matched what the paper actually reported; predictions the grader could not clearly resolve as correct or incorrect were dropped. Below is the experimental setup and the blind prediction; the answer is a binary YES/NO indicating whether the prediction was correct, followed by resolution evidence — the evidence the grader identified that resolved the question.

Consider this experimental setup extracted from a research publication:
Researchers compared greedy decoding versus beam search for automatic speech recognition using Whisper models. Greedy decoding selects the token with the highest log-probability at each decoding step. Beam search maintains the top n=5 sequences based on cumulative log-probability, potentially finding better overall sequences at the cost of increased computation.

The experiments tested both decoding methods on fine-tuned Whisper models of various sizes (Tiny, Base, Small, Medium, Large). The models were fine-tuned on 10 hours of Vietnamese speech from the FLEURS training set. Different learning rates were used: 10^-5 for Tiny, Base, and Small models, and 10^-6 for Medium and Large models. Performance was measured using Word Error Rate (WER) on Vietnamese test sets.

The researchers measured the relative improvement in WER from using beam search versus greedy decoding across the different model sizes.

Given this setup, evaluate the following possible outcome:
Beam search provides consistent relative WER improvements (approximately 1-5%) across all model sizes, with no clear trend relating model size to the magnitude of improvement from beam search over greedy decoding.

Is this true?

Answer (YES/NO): NO